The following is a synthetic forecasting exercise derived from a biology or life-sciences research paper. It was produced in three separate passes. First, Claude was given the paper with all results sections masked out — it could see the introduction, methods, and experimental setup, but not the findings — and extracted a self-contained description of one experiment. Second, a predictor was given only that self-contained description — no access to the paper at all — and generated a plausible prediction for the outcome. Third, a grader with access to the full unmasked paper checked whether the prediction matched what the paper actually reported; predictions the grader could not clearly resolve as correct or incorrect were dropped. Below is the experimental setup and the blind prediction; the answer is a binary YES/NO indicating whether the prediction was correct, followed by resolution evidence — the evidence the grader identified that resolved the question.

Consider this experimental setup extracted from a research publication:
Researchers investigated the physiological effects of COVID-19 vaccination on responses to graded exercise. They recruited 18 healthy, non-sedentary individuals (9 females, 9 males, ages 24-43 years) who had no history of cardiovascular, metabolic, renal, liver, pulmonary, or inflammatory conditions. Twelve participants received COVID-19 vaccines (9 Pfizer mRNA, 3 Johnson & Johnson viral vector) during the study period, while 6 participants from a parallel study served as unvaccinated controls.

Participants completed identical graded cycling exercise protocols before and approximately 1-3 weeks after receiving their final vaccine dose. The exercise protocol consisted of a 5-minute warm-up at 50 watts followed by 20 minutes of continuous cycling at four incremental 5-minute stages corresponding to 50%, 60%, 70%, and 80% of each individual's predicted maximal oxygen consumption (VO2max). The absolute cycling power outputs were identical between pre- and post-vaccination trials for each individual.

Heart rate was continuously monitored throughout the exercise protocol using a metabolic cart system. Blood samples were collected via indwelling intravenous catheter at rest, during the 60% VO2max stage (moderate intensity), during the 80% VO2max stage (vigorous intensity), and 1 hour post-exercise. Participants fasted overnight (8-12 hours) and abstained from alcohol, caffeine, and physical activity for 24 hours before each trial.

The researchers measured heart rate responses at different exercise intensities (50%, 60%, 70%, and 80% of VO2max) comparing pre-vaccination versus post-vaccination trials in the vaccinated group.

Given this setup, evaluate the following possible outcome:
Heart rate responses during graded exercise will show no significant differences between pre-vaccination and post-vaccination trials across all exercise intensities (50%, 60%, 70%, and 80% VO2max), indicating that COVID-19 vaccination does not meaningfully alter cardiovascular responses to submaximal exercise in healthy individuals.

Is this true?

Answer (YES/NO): NO